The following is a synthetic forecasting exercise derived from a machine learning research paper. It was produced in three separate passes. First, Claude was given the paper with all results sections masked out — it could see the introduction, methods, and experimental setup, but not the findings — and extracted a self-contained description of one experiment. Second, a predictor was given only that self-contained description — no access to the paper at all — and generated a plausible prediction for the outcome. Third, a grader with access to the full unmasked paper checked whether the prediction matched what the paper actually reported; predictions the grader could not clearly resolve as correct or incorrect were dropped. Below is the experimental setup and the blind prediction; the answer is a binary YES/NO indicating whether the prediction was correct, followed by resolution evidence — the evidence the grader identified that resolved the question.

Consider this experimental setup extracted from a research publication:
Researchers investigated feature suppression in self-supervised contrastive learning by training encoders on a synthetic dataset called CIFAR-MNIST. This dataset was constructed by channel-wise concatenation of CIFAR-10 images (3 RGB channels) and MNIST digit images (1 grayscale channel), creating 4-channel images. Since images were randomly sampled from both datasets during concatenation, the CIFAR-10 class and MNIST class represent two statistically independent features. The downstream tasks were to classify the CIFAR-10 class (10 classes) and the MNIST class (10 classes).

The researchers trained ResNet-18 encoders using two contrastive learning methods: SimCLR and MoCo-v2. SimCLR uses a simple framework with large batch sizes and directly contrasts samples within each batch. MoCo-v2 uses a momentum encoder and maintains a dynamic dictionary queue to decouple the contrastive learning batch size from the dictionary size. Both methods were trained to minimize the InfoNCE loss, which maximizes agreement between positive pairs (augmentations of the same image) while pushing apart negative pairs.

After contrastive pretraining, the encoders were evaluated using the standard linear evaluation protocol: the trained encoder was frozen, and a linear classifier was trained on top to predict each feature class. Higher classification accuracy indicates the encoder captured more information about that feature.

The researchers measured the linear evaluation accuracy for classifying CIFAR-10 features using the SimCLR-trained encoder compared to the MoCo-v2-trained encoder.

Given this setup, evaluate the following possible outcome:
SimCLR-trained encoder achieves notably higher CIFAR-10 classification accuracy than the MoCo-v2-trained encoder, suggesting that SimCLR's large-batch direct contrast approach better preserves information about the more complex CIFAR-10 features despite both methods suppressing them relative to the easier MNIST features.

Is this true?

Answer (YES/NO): NO